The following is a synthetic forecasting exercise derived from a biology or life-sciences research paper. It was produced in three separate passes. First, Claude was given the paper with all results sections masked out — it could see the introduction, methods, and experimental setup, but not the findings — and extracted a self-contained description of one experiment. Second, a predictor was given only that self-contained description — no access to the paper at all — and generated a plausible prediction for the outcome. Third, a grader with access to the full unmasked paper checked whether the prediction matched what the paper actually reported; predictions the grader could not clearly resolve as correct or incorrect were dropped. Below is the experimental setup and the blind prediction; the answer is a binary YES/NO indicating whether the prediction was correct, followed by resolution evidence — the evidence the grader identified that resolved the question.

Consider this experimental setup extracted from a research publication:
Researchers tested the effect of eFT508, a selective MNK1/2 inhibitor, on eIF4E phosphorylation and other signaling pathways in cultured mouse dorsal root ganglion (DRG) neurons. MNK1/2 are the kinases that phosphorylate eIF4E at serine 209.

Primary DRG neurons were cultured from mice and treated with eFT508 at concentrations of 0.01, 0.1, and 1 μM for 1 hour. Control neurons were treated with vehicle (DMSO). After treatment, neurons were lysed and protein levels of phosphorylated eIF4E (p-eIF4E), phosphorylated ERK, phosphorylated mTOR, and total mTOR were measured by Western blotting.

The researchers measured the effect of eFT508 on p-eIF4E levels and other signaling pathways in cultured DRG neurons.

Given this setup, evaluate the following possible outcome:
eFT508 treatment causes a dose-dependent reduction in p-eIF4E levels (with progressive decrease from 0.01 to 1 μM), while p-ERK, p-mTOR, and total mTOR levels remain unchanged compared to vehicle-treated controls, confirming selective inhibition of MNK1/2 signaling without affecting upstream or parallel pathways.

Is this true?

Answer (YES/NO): NO